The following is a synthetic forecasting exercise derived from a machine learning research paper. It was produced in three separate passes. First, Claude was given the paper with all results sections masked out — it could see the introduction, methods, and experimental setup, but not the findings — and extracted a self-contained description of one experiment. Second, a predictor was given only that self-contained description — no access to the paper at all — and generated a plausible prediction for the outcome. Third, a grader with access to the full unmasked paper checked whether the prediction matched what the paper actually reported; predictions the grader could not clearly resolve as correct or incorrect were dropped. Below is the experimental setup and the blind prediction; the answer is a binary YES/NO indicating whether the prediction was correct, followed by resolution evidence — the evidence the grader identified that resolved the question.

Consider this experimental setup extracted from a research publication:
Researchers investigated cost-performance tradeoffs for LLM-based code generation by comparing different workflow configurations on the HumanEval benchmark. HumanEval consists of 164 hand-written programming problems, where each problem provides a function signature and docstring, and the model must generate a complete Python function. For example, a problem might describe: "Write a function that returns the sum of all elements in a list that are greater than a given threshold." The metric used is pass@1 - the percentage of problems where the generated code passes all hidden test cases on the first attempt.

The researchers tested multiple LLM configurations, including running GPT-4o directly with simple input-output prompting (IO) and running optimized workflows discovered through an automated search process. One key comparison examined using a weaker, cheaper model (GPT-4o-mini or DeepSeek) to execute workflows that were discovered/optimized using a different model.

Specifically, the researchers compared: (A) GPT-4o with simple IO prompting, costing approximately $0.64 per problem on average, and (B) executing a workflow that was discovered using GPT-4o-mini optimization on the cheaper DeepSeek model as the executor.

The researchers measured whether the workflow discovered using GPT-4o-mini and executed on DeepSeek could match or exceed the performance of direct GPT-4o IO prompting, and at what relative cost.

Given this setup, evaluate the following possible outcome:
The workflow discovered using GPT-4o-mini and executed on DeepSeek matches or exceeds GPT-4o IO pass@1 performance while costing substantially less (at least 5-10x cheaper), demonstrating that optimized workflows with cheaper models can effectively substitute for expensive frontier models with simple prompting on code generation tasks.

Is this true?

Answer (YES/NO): YES